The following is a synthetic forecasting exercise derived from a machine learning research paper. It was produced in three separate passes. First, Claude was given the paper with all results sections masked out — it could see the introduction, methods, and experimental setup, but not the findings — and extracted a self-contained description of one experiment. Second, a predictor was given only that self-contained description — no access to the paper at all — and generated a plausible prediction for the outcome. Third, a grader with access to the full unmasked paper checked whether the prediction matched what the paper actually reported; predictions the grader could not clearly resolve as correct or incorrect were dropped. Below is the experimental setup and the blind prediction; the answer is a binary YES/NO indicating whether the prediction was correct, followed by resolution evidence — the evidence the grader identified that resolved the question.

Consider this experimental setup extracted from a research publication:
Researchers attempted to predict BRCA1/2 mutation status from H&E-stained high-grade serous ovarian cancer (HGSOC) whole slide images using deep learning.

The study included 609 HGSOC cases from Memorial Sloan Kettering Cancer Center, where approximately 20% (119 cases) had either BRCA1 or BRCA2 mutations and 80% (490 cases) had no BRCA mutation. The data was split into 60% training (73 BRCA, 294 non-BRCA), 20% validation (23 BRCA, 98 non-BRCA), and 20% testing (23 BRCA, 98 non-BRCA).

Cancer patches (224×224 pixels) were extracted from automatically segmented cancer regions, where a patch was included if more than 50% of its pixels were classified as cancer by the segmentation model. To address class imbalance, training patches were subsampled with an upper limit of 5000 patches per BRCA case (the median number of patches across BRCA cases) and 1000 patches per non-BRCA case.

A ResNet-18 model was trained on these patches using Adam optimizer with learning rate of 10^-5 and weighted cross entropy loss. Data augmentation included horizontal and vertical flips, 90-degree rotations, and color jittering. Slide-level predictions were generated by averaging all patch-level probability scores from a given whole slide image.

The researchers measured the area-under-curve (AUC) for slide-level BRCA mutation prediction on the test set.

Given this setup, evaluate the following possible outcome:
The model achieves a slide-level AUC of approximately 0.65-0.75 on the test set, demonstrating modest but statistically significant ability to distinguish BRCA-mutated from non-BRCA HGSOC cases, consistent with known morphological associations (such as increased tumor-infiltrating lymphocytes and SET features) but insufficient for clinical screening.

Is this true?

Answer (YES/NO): NO